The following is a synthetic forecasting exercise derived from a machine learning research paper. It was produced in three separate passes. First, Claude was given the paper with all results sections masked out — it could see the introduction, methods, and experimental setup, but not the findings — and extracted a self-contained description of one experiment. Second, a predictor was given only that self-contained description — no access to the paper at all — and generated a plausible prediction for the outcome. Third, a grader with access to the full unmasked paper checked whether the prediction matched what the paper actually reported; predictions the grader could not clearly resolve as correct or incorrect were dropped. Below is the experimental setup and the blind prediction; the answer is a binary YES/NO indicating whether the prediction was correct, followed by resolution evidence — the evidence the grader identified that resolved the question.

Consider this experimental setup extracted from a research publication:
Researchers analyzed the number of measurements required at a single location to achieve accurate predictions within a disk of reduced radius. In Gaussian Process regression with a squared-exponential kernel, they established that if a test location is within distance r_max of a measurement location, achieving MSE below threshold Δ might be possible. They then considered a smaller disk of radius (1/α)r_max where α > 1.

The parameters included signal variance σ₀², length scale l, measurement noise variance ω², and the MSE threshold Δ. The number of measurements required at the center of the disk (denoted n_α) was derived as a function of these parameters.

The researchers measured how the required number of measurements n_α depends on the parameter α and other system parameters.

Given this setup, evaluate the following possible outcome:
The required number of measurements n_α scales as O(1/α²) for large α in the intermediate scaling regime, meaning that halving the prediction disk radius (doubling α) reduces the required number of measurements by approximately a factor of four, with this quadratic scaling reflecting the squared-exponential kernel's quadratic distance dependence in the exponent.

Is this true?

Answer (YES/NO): NO